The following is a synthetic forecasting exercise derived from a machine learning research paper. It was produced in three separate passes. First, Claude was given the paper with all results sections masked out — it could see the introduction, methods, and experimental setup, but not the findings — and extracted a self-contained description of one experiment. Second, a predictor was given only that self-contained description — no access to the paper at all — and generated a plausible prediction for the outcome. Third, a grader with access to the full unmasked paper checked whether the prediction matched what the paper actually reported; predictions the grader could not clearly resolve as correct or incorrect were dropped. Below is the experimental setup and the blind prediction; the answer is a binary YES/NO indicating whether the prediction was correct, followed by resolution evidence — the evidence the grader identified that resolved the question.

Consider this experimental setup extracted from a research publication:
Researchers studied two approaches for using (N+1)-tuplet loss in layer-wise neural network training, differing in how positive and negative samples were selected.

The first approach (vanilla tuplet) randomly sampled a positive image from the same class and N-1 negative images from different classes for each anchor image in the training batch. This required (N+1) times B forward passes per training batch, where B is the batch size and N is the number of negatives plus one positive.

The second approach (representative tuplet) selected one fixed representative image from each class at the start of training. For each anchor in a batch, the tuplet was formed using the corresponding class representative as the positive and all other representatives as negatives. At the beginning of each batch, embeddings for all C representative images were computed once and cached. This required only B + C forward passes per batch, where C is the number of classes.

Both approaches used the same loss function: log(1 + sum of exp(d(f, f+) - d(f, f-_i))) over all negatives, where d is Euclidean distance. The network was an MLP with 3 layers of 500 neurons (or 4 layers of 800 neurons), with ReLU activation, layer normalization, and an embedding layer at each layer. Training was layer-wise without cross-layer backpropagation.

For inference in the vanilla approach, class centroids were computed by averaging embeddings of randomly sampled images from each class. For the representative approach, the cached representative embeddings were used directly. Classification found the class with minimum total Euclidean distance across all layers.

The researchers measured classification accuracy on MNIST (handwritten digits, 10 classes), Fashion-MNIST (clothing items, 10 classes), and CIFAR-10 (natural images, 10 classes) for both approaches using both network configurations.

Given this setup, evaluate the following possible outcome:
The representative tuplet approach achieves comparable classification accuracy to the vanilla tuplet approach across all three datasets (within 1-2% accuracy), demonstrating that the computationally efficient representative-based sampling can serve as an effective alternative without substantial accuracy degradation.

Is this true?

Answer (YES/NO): NO